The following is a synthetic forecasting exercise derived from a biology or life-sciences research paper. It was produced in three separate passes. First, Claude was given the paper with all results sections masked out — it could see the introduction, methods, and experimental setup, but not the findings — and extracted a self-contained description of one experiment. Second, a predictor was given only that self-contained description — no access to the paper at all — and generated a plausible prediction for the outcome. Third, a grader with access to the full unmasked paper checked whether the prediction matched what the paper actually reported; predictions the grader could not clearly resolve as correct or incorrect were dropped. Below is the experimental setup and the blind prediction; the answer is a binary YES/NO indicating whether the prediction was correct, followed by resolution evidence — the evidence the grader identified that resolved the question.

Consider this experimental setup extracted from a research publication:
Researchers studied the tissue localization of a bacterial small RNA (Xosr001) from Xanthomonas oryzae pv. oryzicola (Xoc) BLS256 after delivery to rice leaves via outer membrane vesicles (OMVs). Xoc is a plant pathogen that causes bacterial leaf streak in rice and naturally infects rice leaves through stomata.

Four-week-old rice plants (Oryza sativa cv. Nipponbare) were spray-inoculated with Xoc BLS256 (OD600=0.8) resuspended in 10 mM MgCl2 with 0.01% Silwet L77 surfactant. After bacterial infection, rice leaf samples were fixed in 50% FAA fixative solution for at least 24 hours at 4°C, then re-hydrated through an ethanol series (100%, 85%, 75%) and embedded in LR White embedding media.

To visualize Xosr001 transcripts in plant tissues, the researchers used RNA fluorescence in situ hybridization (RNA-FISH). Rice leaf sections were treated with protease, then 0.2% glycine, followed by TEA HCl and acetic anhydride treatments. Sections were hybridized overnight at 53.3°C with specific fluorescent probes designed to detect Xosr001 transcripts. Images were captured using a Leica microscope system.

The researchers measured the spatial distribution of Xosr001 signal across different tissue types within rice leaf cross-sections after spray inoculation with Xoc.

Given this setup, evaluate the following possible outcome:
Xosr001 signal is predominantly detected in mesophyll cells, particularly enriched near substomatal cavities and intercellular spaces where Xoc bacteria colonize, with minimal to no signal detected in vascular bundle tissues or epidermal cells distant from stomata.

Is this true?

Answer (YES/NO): NO